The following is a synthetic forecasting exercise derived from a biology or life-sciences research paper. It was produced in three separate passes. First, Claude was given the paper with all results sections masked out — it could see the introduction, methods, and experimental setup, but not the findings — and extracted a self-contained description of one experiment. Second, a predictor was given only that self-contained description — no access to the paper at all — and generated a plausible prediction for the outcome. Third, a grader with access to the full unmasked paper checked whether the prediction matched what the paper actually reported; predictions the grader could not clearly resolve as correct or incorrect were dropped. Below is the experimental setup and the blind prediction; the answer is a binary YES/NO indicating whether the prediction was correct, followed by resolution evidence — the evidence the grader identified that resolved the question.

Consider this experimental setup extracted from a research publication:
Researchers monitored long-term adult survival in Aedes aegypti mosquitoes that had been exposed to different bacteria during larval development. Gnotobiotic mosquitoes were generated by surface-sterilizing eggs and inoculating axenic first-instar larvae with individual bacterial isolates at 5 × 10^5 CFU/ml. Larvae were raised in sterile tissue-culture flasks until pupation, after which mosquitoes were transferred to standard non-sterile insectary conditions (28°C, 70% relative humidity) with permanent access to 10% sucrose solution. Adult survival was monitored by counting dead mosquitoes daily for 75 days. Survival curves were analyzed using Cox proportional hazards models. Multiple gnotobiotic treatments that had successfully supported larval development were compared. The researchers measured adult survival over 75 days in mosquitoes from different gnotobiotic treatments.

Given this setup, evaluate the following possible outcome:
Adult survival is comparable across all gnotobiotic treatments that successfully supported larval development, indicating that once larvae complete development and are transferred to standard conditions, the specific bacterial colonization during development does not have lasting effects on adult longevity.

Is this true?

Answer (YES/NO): NO